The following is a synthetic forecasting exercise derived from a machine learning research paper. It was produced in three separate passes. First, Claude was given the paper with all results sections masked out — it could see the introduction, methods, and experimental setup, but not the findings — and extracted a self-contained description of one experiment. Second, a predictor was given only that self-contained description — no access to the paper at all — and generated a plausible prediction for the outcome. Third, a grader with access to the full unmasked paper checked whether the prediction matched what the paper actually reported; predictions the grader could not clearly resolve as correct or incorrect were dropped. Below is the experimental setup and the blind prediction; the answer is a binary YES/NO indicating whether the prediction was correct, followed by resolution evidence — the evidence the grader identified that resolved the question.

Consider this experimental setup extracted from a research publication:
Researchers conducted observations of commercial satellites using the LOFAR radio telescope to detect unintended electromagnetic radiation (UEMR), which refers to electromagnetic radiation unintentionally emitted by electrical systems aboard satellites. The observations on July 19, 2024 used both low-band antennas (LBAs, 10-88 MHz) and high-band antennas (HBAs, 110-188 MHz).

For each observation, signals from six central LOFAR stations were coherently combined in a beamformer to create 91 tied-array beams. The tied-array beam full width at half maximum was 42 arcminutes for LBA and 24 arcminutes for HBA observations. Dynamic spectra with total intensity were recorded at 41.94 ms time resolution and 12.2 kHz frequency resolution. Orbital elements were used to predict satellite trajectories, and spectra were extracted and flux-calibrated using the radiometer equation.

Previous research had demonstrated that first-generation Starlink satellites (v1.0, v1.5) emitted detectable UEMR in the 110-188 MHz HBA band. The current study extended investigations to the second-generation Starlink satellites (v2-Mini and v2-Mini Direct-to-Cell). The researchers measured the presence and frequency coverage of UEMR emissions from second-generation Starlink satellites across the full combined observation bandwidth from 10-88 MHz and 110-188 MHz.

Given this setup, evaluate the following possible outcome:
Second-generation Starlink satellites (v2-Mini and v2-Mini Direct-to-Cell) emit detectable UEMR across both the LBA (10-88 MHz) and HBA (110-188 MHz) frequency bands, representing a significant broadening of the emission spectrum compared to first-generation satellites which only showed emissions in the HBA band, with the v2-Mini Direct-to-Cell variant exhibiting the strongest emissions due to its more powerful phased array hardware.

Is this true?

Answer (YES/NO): NO